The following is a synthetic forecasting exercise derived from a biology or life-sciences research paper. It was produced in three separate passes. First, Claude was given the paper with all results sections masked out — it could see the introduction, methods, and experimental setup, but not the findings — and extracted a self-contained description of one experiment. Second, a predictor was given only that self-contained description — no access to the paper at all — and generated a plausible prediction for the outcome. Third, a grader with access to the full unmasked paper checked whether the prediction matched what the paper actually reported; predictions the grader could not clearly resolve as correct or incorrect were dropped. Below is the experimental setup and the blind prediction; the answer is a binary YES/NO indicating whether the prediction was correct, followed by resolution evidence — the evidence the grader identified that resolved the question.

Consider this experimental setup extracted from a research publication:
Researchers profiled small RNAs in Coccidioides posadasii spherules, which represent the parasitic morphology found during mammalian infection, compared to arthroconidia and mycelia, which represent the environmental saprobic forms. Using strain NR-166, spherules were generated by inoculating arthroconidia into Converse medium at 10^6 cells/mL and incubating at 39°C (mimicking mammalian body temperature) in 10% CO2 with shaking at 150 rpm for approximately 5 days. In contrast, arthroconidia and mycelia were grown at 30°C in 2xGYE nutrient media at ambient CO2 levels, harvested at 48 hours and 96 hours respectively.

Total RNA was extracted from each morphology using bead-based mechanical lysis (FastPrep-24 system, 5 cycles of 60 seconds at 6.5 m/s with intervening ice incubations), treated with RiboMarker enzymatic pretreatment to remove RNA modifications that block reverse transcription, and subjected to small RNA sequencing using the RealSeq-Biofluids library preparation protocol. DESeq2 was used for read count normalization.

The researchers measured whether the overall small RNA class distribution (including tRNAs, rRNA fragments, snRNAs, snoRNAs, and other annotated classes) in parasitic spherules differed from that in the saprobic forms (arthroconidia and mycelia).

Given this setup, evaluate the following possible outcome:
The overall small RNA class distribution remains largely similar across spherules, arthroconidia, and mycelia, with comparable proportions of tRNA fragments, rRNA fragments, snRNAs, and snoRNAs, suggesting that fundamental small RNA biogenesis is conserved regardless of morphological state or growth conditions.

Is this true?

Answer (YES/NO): NO